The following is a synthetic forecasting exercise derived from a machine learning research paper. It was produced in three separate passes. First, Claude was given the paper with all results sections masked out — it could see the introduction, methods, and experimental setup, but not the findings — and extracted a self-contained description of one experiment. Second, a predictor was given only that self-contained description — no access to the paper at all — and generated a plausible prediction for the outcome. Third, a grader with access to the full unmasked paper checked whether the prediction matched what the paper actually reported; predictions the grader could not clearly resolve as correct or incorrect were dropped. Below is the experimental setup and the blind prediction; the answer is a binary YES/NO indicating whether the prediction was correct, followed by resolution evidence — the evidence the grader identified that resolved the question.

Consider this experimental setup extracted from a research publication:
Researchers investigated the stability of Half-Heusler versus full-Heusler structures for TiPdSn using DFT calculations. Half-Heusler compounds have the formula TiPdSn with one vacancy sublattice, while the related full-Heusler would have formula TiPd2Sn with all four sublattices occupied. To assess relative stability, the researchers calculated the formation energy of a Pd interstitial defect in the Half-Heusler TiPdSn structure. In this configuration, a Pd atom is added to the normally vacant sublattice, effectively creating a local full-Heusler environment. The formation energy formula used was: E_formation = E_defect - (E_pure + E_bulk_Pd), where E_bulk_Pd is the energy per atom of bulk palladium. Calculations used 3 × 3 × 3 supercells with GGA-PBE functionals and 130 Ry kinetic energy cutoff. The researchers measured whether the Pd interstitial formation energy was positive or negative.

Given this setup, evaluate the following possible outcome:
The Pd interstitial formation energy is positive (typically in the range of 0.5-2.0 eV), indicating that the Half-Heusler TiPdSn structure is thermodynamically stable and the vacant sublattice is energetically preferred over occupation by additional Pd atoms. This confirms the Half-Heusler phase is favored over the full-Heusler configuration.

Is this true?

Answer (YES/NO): NO